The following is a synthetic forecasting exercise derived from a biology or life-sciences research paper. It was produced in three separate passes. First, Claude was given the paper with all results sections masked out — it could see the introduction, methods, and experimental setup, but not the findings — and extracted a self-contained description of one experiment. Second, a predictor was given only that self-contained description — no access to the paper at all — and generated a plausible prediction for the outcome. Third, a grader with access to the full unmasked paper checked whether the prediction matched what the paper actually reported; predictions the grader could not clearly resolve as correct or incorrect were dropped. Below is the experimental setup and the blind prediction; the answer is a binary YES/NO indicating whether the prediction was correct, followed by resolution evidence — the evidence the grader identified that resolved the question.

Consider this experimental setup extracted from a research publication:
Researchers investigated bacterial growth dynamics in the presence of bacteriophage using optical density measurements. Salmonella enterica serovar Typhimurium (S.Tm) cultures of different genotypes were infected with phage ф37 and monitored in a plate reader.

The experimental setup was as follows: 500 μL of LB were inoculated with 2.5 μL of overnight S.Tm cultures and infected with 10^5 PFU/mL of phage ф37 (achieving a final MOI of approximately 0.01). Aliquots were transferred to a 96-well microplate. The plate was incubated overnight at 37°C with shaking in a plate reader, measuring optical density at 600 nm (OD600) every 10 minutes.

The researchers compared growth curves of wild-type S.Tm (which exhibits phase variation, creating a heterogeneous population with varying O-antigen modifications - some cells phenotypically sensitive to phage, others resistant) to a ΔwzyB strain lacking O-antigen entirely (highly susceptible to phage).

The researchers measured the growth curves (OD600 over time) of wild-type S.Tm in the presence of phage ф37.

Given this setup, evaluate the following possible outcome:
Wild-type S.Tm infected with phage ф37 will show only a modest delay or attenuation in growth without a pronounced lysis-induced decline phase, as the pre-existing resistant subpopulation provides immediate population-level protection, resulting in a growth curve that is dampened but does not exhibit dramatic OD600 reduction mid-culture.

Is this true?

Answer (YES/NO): NO